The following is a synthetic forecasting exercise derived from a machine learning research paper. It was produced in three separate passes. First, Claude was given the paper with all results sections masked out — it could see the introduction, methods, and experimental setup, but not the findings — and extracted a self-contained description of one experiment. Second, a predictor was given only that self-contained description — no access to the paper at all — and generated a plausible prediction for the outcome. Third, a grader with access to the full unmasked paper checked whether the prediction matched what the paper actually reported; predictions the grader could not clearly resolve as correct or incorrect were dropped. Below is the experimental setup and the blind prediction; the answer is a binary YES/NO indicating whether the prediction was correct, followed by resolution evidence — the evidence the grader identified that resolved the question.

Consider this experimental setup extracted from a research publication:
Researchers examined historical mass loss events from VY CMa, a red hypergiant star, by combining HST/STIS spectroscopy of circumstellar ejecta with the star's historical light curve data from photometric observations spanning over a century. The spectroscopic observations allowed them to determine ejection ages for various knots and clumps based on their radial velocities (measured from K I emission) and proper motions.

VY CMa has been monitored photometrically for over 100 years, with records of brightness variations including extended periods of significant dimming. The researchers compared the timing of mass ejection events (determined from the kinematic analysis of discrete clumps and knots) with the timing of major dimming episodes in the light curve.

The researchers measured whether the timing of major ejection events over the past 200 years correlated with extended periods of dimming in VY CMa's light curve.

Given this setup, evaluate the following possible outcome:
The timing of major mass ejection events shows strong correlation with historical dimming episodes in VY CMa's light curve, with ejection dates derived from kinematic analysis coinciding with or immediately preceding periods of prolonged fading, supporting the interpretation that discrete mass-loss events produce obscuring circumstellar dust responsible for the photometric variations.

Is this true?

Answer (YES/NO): YES